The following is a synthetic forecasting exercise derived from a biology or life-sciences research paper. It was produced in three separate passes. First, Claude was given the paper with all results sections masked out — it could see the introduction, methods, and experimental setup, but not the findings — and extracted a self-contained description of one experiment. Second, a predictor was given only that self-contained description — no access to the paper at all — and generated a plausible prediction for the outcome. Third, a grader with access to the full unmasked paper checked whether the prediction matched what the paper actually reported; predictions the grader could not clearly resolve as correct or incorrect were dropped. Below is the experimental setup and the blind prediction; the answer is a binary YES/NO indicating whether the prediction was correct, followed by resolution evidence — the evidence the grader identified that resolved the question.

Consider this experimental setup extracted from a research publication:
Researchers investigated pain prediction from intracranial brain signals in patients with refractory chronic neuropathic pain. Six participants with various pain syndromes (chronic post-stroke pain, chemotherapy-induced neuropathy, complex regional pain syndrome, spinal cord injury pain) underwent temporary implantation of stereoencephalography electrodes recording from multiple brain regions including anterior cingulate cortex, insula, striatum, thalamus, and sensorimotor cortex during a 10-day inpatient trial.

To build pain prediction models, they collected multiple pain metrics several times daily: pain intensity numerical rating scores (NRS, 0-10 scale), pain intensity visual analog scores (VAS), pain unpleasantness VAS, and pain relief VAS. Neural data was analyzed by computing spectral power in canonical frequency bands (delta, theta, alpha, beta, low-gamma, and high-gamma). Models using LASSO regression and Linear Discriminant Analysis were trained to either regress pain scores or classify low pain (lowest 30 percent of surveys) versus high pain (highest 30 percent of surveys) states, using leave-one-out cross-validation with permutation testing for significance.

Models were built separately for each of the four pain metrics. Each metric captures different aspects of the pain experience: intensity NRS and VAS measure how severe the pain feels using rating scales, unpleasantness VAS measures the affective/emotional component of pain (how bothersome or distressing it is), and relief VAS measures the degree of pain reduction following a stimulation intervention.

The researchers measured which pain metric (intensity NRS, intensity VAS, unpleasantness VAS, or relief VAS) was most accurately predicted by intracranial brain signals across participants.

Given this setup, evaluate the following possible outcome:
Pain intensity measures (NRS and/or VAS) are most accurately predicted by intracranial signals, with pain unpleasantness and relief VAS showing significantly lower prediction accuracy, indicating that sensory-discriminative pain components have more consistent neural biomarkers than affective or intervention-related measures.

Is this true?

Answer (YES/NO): YES